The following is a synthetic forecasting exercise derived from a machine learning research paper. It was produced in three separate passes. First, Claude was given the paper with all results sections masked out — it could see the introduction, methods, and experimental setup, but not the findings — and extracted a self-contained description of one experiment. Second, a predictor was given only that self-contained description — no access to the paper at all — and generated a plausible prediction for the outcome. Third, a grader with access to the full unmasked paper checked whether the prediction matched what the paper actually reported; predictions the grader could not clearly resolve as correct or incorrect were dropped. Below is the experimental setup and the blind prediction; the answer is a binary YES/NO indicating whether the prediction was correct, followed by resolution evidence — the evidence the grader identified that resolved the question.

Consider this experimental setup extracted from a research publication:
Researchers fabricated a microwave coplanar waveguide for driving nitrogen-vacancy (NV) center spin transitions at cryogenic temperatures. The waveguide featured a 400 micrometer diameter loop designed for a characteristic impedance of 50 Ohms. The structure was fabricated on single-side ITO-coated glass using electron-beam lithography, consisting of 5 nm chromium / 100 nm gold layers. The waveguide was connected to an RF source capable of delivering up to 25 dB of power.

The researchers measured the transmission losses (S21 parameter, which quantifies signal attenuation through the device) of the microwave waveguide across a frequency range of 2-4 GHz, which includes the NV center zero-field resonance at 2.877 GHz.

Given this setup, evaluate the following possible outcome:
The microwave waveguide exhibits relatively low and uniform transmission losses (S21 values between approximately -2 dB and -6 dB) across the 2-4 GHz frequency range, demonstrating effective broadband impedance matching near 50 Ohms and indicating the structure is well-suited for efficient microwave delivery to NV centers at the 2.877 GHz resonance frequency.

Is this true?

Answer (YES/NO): YES